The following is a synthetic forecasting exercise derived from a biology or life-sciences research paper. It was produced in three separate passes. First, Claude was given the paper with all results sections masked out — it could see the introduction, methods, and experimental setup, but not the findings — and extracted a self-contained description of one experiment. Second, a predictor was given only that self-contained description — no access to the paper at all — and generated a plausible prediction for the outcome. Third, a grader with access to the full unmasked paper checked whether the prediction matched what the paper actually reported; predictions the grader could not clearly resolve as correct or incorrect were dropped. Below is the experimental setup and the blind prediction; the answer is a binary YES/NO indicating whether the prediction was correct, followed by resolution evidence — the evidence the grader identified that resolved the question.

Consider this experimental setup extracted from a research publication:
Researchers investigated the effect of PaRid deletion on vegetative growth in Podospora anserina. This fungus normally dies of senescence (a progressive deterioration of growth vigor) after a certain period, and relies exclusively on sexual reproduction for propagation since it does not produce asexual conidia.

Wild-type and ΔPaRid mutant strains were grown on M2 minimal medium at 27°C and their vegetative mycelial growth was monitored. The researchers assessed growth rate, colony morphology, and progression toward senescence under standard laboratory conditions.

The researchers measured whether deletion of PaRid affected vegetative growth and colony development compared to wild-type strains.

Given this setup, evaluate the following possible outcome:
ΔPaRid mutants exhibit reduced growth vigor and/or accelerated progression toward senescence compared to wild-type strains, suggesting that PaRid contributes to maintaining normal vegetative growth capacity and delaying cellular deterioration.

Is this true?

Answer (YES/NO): NO